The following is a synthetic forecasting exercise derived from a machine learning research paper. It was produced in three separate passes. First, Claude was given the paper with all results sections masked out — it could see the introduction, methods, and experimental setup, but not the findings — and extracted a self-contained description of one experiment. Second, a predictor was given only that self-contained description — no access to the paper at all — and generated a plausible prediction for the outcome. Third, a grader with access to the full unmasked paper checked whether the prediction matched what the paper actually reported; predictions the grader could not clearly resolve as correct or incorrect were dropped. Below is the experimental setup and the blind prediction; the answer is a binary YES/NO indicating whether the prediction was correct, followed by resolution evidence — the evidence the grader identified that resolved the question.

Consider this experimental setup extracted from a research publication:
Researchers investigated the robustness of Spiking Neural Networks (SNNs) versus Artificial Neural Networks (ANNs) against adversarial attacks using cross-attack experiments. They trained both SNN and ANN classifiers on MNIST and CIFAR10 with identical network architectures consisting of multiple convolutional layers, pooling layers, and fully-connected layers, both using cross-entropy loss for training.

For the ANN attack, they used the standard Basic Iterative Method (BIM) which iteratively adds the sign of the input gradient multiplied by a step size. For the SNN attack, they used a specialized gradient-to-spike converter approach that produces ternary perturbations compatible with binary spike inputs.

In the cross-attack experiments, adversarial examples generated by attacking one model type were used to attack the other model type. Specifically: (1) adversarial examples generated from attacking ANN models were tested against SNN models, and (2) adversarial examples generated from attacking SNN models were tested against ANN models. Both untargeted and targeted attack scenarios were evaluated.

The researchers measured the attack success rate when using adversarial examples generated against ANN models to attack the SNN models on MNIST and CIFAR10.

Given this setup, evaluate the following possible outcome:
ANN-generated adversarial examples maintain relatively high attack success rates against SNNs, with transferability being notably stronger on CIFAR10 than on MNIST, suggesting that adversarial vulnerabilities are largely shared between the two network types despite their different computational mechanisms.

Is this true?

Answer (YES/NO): NO